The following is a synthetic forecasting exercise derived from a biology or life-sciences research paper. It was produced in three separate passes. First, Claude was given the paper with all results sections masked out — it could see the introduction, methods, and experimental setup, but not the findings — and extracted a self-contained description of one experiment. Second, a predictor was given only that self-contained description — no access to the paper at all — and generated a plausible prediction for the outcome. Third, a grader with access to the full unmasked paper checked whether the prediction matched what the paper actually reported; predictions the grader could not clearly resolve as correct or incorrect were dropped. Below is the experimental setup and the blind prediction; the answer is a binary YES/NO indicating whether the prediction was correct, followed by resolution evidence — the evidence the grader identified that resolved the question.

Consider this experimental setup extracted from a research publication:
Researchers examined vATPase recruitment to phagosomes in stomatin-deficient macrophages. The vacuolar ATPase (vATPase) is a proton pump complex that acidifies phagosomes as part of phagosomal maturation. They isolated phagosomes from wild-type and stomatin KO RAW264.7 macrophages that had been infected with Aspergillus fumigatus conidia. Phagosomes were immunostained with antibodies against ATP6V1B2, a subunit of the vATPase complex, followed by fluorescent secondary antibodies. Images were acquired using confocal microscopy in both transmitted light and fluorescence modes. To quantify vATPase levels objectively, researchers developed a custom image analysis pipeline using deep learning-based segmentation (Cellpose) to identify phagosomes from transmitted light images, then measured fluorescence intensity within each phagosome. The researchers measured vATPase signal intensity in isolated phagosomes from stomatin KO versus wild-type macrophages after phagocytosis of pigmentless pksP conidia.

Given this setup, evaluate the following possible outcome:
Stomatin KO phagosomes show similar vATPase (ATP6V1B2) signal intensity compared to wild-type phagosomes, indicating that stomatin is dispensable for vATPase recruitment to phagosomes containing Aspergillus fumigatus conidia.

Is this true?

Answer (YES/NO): NO